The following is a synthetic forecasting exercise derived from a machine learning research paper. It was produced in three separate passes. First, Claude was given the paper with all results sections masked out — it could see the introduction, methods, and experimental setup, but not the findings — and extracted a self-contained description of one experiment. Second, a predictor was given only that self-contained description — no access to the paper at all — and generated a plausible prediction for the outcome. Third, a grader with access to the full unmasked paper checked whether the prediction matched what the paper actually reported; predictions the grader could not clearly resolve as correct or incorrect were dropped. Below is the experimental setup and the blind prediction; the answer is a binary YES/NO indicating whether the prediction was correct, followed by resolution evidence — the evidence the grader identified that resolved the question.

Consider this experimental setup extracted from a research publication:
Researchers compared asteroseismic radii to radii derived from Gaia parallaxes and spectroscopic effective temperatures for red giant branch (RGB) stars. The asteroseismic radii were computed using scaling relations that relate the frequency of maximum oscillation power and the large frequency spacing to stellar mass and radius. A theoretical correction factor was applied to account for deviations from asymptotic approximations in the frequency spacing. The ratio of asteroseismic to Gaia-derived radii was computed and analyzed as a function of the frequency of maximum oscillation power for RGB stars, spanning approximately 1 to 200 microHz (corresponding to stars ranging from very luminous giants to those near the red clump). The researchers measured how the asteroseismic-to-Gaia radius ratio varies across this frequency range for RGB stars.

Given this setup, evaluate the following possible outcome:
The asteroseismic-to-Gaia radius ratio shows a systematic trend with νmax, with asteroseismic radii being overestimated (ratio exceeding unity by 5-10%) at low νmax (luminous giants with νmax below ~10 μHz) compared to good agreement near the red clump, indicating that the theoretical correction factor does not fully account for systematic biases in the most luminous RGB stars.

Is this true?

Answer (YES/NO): NO